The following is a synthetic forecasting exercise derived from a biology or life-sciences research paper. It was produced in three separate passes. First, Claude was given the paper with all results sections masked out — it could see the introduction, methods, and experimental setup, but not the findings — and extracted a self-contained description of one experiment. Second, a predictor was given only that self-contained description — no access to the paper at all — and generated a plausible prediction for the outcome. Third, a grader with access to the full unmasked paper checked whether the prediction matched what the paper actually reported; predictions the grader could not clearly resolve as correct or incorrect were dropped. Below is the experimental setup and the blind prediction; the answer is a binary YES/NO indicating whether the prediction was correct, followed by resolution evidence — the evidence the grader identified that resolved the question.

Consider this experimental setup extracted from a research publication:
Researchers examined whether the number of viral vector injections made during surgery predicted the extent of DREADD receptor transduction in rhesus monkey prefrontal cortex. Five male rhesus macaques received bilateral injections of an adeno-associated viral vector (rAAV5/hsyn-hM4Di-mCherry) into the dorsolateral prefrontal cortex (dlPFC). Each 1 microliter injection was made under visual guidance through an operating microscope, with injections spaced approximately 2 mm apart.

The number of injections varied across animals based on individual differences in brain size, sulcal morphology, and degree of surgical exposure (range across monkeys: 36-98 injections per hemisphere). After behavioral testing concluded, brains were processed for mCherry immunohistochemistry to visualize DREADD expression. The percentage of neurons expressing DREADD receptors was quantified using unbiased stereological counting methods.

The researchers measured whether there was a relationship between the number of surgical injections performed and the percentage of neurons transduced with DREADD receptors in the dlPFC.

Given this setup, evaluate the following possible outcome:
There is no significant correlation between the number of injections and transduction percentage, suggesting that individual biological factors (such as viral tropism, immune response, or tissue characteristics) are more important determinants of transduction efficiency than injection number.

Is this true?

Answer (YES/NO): YES